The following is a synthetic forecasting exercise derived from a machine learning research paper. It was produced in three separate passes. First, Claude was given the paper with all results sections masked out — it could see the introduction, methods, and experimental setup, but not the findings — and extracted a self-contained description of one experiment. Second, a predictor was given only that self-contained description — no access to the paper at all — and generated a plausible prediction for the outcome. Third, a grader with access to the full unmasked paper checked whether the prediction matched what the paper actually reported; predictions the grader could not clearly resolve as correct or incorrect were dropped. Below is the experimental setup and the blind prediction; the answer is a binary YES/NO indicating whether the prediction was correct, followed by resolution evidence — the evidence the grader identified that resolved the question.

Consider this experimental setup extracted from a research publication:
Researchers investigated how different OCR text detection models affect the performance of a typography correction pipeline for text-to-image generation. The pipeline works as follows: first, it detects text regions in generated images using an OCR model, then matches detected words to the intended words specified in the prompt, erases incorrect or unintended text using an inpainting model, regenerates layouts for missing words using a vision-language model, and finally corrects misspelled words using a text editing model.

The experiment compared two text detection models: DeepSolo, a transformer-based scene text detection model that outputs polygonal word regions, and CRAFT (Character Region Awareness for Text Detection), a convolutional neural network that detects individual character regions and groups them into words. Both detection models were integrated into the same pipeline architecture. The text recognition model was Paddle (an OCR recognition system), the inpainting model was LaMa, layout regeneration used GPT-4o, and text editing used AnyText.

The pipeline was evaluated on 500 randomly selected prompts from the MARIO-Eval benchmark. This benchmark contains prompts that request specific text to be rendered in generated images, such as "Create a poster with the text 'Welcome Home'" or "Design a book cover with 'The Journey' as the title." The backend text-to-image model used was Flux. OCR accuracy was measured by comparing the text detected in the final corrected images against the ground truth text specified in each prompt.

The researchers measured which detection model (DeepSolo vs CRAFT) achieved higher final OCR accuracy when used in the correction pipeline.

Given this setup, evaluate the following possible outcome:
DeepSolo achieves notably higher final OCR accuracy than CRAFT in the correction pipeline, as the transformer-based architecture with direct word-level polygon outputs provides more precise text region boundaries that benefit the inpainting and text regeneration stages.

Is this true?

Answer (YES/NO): YES